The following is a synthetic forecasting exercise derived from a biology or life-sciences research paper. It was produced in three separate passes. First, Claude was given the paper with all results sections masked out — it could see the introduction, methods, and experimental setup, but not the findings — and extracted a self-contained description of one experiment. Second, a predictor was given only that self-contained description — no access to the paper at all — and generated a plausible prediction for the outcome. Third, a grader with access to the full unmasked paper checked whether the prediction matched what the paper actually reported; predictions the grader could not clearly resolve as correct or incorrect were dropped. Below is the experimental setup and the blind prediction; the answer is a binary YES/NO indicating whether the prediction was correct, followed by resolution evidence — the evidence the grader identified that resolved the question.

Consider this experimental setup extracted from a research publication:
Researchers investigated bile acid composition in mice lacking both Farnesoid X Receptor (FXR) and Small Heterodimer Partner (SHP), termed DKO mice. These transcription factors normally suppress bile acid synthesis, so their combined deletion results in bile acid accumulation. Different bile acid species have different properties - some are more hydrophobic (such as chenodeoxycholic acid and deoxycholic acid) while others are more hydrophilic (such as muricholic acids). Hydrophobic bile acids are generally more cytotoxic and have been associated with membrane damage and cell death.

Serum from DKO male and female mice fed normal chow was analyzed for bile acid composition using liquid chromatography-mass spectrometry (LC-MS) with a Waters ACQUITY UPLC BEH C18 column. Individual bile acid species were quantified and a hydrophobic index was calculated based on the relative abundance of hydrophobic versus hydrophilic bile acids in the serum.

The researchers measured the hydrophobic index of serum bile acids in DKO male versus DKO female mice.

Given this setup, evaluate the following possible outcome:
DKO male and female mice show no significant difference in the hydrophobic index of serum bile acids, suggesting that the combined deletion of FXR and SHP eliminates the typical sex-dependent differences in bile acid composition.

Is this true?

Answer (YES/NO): NO